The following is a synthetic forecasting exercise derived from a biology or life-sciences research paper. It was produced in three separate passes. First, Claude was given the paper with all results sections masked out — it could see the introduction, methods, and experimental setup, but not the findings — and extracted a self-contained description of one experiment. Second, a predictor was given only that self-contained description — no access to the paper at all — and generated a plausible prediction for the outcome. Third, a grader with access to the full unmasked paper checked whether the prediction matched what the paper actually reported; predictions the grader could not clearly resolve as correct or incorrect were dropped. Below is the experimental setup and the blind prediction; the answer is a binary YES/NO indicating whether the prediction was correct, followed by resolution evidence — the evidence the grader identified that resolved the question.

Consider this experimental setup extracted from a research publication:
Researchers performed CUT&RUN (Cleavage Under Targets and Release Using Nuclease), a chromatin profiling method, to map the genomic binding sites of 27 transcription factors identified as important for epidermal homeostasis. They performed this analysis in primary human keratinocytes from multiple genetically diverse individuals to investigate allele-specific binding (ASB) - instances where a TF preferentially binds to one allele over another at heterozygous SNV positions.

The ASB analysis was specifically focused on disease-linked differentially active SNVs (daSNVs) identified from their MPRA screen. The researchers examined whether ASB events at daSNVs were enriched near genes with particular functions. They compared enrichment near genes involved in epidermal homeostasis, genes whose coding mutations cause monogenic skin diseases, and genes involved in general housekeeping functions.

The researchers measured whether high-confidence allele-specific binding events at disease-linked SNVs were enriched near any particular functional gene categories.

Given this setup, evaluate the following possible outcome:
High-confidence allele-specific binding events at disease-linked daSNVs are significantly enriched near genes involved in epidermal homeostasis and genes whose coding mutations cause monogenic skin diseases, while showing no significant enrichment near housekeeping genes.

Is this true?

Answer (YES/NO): NO